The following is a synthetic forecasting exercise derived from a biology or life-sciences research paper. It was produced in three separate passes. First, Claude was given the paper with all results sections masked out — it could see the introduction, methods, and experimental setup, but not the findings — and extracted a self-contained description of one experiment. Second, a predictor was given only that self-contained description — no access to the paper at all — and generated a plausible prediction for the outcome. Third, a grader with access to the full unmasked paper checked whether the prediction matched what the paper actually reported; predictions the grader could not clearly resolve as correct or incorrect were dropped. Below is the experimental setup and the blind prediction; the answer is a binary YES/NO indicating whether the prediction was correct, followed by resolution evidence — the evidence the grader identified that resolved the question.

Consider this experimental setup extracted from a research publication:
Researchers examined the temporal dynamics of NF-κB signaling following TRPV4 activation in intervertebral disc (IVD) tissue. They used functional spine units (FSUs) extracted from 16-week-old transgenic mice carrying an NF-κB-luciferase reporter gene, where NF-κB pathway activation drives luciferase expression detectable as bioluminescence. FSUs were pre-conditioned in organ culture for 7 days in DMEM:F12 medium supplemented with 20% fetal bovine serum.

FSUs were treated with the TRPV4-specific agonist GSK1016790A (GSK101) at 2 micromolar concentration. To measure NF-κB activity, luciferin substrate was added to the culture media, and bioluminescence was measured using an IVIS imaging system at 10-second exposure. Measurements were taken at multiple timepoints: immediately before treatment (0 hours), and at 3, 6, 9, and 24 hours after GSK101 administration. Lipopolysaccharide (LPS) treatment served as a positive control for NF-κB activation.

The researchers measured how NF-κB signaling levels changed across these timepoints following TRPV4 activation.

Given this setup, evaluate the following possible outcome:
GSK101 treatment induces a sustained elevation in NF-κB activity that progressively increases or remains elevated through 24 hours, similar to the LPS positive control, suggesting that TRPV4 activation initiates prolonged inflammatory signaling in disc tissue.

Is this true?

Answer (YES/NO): NO